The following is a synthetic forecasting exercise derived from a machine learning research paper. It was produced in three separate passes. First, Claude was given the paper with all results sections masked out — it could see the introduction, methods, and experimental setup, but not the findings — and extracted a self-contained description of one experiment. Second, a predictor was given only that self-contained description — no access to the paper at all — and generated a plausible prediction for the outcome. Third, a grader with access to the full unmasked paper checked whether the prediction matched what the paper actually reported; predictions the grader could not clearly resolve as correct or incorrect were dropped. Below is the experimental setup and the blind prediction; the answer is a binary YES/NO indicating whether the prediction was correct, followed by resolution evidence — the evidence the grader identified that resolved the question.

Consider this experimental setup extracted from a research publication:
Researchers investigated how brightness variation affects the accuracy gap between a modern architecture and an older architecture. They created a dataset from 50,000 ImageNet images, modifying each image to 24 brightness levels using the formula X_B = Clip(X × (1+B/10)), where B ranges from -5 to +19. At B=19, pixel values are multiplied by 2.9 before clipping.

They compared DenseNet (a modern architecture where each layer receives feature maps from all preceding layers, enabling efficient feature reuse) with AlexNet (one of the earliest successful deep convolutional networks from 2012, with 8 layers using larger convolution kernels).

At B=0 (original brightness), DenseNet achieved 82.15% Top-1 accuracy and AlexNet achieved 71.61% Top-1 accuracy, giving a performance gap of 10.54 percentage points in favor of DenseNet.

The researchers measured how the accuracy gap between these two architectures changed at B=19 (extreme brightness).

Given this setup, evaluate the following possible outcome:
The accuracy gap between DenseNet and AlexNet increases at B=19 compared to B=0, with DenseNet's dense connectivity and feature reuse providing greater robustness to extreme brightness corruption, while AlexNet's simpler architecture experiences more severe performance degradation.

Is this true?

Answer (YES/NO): YES